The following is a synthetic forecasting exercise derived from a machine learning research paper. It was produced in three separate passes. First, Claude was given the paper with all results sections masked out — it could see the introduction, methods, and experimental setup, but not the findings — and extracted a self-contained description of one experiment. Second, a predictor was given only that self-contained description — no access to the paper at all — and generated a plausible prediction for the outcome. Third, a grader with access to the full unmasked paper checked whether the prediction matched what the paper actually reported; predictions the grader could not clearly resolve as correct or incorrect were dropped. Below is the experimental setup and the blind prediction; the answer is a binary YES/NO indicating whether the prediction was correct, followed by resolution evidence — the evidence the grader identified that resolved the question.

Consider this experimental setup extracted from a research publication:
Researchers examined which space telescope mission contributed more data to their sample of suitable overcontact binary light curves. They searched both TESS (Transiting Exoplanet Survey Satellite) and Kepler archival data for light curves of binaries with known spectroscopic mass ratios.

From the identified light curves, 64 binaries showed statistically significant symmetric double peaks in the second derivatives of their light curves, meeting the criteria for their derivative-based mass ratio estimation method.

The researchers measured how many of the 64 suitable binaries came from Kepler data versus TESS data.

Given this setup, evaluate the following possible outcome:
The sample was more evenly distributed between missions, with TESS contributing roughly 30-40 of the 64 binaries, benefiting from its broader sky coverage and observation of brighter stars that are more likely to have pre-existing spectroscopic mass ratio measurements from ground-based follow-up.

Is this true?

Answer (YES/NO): NO